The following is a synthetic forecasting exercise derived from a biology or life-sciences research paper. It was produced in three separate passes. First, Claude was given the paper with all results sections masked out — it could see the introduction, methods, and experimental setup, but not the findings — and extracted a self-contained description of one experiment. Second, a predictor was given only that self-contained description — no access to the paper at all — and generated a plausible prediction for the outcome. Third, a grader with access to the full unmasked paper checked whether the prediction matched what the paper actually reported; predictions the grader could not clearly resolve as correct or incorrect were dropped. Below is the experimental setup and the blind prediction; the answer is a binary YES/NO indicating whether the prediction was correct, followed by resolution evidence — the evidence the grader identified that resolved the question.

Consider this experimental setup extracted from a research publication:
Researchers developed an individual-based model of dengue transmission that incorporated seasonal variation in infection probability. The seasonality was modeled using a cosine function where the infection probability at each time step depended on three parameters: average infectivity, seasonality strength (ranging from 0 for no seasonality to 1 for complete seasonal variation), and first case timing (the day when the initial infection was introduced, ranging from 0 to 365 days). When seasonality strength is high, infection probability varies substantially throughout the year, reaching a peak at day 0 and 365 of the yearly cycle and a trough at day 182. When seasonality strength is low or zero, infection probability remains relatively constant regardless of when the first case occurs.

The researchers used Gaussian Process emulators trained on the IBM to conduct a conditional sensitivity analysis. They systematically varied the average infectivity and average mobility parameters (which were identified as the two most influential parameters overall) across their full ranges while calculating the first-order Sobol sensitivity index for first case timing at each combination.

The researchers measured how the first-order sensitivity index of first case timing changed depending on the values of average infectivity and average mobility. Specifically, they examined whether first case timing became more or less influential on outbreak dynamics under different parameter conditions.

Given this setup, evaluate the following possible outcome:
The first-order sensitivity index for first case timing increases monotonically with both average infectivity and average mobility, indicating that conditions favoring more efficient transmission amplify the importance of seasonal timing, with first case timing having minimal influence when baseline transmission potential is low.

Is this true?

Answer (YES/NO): NO